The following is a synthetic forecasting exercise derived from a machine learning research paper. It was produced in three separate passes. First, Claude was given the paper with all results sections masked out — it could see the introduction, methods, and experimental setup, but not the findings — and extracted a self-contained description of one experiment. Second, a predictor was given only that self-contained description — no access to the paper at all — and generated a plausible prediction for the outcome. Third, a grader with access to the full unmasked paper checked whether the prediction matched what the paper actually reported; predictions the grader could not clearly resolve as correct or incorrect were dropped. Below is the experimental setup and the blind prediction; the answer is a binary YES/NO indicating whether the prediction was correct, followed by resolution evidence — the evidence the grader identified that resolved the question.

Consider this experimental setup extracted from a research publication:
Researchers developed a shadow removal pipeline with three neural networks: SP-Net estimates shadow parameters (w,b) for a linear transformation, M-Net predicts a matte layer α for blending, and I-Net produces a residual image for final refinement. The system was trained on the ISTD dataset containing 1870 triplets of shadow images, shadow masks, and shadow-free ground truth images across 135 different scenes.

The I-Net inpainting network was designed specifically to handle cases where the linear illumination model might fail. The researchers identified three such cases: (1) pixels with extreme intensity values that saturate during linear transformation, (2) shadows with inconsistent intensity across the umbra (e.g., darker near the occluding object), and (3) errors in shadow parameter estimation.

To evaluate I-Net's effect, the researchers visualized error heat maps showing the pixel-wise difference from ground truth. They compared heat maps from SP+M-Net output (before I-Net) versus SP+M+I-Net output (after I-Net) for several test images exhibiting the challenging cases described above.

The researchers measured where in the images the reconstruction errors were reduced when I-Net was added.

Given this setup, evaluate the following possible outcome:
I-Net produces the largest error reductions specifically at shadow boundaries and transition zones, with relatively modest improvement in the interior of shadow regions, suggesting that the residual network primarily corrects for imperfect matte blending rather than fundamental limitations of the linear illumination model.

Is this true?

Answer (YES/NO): NO